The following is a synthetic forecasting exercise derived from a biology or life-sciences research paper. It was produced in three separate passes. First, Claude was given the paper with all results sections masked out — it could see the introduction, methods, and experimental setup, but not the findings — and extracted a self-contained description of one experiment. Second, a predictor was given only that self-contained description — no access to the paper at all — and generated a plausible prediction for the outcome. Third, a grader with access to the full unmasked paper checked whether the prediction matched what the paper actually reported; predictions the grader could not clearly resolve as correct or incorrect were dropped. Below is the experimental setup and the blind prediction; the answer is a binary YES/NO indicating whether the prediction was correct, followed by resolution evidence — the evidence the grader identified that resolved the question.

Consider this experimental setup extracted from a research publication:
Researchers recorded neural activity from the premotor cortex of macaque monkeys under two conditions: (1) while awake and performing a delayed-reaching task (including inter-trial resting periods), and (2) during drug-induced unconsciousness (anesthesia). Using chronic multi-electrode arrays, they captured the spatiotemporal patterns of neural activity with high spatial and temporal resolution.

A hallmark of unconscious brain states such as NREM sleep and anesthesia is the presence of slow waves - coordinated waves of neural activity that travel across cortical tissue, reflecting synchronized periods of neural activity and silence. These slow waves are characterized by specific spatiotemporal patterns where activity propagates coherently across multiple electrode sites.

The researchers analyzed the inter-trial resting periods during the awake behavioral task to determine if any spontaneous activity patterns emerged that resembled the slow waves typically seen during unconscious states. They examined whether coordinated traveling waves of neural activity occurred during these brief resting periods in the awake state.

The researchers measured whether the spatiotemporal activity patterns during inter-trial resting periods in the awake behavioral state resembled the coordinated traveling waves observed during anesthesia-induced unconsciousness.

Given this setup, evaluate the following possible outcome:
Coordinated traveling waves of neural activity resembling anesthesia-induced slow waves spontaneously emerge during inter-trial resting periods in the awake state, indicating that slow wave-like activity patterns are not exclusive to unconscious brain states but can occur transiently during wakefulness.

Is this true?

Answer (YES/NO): YES